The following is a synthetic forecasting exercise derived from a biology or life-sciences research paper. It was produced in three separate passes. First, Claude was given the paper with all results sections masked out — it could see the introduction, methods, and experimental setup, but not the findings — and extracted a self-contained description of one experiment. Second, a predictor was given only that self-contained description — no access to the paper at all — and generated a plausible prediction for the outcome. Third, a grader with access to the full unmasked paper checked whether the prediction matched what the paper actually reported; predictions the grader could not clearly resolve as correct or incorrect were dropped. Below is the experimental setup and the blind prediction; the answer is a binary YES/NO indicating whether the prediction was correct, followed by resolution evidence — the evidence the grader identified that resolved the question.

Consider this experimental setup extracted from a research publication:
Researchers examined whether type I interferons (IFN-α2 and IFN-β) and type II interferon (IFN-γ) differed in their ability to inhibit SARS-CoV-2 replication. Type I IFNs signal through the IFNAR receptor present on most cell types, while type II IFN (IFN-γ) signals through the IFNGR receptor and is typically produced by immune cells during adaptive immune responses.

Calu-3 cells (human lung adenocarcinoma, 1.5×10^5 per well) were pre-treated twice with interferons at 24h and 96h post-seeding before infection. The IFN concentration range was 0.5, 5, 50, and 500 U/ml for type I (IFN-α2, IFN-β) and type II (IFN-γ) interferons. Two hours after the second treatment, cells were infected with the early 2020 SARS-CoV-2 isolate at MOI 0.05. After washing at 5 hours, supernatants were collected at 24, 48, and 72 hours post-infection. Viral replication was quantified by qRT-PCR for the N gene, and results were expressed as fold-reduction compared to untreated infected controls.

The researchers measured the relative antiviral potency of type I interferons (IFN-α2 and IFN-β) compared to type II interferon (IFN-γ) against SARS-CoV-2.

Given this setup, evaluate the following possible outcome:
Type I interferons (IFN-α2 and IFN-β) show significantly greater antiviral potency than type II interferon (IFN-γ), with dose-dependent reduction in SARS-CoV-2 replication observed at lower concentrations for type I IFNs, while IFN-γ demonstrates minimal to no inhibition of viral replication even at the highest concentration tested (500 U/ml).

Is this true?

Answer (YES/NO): NO